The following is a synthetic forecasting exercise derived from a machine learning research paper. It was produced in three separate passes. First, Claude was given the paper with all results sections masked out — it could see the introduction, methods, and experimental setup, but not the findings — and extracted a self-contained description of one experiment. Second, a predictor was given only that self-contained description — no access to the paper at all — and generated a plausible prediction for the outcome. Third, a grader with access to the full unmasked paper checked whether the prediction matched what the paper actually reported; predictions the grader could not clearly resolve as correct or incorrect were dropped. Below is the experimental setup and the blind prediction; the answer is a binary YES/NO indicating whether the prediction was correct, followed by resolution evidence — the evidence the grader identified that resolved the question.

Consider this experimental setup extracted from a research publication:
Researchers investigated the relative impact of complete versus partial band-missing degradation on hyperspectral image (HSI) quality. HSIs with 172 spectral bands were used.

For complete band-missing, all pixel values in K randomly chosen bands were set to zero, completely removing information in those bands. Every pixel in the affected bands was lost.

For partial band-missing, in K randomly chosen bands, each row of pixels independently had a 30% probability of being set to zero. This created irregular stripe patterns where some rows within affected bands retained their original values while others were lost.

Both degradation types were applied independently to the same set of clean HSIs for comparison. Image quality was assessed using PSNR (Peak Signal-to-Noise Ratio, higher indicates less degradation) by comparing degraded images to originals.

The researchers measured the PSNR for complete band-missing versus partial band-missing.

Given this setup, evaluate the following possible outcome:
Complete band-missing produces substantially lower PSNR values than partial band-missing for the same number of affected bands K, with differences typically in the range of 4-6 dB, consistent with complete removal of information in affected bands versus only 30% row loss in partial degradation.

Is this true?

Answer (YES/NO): NO